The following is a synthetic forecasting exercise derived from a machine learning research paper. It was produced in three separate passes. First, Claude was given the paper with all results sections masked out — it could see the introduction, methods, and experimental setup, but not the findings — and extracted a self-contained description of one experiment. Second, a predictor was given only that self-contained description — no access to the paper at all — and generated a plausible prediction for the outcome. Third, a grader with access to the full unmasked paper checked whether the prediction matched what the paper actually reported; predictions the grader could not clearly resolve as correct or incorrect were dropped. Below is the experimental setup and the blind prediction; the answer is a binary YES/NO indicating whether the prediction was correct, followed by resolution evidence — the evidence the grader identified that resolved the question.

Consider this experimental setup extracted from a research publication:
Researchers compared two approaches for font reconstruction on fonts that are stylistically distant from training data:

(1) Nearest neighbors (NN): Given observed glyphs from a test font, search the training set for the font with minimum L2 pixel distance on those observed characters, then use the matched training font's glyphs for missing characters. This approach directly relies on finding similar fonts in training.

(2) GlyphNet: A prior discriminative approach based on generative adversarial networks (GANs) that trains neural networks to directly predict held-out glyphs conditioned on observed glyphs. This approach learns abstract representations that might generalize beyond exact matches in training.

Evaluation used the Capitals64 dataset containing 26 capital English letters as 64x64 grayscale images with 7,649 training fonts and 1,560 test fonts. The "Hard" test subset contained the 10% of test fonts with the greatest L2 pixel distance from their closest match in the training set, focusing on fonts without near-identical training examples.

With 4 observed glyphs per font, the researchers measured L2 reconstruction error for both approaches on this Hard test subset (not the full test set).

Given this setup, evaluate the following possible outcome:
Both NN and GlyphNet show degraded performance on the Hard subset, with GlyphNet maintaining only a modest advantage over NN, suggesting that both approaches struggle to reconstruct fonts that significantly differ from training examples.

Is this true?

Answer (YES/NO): YES